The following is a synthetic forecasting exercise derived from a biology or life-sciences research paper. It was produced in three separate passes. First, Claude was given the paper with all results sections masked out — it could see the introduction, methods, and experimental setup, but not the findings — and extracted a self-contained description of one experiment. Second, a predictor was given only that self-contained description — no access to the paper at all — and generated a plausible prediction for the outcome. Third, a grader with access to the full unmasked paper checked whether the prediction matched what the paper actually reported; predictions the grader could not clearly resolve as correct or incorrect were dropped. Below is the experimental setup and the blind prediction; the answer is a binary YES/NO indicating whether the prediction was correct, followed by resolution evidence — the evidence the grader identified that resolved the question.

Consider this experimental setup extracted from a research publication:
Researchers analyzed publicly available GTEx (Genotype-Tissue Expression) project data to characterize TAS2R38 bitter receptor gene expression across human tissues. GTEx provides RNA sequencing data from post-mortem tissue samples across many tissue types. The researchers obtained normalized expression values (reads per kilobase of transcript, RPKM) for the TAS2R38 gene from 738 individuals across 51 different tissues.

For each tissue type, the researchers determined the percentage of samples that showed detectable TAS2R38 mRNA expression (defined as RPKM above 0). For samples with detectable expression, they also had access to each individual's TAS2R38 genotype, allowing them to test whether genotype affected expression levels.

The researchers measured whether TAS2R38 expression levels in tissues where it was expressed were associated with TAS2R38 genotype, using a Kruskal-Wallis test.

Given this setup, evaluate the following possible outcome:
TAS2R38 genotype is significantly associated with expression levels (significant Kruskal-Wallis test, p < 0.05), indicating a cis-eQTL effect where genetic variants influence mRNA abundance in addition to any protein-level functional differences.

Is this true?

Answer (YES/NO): NO